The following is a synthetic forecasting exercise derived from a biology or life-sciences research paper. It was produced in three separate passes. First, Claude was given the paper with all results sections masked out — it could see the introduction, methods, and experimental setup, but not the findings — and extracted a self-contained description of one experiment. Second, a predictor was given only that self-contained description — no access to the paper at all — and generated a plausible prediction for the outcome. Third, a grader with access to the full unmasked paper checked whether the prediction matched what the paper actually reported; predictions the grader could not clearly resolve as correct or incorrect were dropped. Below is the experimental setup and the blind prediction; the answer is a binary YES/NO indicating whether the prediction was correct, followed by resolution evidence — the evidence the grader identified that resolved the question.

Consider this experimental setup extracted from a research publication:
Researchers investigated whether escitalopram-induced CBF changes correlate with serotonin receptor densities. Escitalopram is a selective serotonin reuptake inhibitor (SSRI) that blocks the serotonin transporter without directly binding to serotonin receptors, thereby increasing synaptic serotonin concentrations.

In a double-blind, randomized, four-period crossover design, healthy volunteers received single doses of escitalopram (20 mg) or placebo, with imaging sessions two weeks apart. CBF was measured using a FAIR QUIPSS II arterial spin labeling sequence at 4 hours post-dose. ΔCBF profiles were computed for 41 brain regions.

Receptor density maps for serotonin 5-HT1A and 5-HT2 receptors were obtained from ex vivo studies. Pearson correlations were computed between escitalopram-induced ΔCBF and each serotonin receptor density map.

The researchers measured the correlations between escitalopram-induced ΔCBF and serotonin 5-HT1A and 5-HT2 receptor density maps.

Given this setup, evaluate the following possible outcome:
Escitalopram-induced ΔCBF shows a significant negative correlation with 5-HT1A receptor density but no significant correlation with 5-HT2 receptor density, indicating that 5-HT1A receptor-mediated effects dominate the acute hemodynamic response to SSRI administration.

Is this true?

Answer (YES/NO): NO